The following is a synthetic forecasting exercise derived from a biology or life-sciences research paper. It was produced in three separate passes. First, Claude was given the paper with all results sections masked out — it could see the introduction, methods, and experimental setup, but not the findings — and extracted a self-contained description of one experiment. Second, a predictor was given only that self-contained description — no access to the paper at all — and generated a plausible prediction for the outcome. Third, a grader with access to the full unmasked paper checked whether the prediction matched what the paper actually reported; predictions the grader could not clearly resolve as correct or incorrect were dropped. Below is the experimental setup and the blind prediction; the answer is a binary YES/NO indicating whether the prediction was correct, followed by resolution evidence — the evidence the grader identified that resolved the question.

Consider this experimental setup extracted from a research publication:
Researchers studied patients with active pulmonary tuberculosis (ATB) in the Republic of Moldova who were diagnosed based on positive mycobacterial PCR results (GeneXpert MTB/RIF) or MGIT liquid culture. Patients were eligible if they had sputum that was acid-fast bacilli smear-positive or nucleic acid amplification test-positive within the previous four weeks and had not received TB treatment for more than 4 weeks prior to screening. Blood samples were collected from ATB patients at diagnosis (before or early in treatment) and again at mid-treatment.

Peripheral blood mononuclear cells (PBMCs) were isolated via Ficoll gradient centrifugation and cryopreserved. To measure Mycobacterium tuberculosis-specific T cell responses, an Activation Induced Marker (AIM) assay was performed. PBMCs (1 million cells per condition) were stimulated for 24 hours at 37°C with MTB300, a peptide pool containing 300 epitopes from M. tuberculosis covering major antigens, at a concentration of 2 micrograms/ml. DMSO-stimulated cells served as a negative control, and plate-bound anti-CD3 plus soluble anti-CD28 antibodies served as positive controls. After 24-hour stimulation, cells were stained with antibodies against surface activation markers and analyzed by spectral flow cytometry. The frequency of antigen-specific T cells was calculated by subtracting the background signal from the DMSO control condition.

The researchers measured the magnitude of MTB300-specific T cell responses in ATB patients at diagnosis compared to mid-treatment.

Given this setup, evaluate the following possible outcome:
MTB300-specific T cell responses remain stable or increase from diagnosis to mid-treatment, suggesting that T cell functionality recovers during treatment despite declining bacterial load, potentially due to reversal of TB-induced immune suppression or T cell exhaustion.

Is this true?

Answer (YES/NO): NO